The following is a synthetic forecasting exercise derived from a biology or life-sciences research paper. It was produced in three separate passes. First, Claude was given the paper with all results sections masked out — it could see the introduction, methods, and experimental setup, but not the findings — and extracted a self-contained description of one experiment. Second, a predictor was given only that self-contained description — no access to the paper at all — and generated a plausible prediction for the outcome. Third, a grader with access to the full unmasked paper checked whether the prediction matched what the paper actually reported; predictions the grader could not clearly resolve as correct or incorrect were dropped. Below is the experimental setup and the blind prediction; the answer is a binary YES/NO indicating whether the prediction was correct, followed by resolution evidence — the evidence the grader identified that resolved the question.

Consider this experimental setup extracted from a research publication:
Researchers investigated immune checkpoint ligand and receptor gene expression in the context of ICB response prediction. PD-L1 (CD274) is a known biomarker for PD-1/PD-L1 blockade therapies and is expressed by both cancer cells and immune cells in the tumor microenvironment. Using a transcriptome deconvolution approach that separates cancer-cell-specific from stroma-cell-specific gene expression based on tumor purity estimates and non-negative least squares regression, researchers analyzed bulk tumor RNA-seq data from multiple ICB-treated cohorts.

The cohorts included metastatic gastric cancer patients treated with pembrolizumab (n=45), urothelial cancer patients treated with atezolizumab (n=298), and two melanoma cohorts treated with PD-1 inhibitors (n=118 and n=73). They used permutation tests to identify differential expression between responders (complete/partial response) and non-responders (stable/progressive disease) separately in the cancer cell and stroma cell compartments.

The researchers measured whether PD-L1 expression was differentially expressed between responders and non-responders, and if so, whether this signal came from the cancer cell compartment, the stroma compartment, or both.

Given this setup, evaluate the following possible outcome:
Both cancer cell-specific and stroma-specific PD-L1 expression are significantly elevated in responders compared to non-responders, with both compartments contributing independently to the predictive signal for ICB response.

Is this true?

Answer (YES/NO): NO